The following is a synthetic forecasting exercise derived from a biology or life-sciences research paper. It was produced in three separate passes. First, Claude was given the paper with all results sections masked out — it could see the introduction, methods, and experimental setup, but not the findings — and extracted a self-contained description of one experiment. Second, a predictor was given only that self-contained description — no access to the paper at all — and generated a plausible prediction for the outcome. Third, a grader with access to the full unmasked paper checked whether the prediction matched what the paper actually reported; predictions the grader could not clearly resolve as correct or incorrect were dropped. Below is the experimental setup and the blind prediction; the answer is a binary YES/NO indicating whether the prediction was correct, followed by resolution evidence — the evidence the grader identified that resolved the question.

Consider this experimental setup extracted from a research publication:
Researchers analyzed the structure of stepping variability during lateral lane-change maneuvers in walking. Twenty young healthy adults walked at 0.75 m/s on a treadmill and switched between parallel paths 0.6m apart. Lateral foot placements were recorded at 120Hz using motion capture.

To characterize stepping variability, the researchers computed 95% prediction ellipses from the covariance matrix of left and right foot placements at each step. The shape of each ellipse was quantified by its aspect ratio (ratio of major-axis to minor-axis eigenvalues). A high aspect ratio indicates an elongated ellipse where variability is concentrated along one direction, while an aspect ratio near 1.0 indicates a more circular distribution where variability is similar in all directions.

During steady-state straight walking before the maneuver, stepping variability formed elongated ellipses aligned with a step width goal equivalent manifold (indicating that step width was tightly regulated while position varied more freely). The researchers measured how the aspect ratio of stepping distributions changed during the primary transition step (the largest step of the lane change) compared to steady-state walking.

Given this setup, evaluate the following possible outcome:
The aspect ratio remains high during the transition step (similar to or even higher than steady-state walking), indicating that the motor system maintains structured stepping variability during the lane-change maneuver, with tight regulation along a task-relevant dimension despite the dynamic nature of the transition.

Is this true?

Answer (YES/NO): NO